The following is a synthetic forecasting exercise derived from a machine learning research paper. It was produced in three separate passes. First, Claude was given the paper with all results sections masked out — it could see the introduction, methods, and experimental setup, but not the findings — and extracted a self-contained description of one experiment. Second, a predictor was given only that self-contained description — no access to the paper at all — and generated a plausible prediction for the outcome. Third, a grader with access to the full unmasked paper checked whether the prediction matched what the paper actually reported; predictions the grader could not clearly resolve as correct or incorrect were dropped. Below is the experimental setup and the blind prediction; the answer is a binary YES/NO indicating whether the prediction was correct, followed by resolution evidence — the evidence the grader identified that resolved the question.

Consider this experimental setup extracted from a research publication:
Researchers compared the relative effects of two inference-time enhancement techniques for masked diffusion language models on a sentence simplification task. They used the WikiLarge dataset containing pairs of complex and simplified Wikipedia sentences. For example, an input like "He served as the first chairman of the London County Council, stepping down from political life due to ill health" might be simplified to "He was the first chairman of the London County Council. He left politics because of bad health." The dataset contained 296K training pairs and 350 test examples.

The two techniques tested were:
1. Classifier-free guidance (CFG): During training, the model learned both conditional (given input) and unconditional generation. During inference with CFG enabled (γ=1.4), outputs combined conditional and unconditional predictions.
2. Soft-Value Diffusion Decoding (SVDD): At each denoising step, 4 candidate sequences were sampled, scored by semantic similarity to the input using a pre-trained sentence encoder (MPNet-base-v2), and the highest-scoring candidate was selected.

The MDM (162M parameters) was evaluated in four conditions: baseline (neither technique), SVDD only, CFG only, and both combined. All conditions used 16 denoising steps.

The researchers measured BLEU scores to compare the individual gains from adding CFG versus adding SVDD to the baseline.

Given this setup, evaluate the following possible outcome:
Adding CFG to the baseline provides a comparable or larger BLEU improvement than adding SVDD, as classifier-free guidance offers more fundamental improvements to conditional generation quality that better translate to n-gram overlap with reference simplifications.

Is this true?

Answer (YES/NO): YES